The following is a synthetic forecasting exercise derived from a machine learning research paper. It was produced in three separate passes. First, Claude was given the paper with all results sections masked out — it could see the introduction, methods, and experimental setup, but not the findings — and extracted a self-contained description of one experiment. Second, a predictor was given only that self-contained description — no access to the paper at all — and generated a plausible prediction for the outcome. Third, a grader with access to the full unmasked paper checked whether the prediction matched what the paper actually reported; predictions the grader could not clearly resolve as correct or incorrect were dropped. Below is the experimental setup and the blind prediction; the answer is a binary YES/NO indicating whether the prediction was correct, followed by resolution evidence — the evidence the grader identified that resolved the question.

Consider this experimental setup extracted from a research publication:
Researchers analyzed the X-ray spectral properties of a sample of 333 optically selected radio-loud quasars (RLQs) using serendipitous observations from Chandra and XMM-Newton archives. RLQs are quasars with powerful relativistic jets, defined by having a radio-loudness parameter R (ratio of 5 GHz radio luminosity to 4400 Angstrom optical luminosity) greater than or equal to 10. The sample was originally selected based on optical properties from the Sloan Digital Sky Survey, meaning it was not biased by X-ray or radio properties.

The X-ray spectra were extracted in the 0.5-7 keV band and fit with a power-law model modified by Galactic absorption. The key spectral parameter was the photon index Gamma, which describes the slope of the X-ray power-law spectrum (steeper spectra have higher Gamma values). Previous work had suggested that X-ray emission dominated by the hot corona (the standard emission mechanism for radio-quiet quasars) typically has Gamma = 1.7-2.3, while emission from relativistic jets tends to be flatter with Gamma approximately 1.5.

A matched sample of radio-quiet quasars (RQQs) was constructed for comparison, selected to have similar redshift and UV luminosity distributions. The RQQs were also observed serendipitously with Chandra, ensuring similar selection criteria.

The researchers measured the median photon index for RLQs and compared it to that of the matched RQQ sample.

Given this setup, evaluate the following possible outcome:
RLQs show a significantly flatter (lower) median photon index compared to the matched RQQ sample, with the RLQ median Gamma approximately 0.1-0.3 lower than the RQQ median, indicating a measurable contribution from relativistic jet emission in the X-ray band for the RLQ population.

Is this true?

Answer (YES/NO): NO